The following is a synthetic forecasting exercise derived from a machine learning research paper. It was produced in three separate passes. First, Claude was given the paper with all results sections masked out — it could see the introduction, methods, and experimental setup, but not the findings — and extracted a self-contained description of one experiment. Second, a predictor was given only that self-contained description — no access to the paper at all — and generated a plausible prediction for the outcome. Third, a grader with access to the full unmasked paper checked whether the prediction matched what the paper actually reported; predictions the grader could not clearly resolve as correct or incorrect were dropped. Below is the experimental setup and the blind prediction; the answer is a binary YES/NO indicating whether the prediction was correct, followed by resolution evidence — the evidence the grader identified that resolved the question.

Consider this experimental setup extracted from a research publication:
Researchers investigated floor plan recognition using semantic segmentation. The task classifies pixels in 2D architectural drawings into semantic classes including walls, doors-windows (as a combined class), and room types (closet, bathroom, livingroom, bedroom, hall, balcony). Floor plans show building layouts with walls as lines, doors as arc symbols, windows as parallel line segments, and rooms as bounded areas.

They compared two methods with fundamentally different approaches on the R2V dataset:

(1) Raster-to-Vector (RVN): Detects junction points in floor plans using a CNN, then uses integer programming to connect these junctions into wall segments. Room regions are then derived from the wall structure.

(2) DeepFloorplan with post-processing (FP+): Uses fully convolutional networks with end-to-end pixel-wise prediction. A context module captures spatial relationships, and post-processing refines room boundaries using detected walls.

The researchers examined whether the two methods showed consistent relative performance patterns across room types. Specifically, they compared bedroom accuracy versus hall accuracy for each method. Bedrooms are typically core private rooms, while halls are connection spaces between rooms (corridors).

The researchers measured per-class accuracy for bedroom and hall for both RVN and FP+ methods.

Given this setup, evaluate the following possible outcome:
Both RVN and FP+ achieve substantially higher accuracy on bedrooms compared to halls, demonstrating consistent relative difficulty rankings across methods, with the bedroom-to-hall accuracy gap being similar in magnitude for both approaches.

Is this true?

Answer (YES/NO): NO